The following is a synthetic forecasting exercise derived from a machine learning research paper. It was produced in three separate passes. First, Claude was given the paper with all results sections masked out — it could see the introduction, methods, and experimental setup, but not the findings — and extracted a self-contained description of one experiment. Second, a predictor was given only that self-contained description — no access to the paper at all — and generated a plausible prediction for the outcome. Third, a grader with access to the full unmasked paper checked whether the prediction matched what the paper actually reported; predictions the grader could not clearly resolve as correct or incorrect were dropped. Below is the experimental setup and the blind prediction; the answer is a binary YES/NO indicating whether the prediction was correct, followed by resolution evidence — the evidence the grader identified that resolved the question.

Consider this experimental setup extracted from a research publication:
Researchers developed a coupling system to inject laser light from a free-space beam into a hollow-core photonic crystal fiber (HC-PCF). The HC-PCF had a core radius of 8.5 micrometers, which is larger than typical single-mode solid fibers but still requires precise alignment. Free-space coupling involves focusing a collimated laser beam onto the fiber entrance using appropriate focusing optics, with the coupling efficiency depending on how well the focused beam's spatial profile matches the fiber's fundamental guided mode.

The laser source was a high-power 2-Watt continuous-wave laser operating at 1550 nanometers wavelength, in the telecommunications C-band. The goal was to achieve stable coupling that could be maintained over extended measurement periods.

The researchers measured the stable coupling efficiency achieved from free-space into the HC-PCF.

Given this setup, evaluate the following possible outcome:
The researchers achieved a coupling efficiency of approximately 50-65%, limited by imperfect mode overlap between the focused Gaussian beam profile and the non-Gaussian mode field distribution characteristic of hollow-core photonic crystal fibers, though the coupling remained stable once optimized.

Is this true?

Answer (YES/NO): NO